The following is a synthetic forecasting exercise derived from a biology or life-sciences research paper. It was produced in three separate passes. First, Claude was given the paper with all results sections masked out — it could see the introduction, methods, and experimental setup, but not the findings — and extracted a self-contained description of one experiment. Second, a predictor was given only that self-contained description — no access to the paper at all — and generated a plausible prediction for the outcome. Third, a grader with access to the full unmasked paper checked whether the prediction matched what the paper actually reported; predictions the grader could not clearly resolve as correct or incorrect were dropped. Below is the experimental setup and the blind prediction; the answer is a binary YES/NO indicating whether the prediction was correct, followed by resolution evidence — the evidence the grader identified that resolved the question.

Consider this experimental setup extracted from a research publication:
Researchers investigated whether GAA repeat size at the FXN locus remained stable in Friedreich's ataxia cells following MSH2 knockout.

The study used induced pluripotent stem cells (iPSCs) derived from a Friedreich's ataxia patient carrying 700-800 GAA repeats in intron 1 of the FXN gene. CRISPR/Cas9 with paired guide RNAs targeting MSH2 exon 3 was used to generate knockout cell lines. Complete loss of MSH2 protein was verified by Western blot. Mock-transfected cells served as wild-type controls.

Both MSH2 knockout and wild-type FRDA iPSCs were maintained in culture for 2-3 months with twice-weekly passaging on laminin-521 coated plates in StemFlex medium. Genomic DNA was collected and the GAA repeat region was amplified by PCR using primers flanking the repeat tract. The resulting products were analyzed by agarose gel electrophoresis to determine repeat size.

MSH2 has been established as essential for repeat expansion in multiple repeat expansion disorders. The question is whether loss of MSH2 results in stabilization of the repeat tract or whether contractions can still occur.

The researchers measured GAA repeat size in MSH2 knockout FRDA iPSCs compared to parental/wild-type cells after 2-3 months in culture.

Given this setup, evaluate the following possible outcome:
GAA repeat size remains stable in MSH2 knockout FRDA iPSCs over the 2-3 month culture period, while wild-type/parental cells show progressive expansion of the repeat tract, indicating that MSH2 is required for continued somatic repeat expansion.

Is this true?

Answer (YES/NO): NO